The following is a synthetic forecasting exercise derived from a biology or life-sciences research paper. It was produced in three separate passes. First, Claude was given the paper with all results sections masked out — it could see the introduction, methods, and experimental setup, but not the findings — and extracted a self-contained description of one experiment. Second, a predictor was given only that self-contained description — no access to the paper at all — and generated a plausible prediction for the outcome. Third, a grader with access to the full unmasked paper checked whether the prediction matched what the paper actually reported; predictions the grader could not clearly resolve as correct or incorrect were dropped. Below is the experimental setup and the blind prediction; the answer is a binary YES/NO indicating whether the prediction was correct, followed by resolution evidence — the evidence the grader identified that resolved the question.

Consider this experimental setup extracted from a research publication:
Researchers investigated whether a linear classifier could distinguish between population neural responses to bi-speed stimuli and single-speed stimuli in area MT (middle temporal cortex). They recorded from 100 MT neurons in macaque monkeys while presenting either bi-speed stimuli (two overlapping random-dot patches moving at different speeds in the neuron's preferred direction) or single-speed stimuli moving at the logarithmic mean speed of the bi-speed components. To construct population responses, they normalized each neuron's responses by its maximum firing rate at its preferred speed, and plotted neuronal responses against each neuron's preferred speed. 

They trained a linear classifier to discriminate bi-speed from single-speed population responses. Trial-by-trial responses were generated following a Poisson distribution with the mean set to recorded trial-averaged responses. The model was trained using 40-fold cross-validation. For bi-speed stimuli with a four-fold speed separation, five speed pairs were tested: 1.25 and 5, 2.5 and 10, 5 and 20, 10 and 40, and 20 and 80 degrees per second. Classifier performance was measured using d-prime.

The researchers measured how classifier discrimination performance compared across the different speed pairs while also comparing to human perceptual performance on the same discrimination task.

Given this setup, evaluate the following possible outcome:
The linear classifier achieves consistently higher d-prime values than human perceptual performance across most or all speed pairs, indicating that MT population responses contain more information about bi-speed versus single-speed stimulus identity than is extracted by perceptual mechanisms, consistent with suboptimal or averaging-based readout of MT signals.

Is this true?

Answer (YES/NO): NO